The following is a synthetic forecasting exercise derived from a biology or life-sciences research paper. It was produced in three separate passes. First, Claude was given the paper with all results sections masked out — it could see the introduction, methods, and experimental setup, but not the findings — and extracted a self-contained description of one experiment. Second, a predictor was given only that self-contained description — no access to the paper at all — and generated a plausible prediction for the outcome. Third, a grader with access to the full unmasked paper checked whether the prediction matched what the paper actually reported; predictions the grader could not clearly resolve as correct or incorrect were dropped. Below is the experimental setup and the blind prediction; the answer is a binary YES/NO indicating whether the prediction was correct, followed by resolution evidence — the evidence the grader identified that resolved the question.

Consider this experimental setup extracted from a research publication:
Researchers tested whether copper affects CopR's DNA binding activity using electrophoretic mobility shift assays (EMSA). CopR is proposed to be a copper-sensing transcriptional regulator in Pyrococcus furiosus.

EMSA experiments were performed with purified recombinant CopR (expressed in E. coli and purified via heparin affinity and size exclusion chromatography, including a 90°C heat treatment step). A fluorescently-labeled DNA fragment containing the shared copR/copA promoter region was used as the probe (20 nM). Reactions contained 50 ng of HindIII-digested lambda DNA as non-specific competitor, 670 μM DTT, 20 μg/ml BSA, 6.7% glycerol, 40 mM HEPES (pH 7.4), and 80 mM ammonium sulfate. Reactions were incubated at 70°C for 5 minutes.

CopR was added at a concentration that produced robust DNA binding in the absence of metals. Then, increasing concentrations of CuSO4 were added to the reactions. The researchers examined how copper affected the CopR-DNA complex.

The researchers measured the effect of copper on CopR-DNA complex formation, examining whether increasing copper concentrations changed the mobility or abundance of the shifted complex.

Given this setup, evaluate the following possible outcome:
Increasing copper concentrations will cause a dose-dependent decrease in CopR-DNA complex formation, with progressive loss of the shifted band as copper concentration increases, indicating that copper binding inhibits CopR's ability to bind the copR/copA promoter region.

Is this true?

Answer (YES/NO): NO